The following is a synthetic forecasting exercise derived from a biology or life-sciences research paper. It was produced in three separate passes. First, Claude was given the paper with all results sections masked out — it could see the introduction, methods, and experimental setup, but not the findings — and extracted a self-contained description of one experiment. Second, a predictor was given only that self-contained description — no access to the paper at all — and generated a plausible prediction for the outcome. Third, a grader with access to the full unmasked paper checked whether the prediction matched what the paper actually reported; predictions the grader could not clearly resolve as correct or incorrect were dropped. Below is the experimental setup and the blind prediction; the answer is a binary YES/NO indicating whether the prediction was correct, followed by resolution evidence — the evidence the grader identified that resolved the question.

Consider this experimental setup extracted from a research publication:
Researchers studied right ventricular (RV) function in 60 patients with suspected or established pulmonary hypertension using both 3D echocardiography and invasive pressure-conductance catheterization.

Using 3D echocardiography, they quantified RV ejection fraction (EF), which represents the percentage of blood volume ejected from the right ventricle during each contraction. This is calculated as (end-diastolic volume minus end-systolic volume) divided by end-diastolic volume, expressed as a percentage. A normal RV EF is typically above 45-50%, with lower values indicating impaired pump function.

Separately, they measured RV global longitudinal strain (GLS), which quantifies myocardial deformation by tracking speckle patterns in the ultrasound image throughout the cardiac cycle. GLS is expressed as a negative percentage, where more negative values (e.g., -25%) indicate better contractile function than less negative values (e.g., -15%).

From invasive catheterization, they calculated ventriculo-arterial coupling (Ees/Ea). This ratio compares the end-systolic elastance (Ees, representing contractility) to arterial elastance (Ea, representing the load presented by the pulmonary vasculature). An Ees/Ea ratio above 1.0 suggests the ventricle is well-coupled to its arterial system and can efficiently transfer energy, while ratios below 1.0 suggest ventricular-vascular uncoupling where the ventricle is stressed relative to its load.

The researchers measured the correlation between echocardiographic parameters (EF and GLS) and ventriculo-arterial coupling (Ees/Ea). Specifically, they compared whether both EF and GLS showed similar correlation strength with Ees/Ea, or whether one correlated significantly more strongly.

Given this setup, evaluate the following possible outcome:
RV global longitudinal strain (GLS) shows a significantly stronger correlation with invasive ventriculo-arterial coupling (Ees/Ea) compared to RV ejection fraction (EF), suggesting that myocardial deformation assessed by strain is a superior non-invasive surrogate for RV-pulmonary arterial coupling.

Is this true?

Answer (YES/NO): NO